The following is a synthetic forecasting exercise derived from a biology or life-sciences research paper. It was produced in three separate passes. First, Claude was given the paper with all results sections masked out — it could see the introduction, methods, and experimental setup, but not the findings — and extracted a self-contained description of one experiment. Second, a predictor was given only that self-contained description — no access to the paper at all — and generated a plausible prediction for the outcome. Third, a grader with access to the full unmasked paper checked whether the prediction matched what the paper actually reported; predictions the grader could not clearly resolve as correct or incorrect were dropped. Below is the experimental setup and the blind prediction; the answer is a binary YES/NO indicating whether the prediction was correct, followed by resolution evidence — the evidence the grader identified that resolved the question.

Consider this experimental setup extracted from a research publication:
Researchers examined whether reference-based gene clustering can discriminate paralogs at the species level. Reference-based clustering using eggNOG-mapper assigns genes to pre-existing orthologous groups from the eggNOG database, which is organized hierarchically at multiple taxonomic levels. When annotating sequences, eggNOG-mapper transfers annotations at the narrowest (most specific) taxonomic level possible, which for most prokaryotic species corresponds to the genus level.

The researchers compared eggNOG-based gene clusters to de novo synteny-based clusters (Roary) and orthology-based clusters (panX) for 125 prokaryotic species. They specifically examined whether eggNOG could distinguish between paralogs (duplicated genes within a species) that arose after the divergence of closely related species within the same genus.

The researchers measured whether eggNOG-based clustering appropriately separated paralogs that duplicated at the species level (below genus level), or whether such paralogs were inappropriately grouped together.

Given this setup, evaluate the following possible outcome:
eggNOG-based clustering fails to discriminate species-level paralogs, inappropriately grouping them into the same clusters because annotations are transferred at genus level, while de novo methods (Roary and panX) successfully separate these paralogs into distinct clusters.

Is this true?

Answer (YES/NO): YES